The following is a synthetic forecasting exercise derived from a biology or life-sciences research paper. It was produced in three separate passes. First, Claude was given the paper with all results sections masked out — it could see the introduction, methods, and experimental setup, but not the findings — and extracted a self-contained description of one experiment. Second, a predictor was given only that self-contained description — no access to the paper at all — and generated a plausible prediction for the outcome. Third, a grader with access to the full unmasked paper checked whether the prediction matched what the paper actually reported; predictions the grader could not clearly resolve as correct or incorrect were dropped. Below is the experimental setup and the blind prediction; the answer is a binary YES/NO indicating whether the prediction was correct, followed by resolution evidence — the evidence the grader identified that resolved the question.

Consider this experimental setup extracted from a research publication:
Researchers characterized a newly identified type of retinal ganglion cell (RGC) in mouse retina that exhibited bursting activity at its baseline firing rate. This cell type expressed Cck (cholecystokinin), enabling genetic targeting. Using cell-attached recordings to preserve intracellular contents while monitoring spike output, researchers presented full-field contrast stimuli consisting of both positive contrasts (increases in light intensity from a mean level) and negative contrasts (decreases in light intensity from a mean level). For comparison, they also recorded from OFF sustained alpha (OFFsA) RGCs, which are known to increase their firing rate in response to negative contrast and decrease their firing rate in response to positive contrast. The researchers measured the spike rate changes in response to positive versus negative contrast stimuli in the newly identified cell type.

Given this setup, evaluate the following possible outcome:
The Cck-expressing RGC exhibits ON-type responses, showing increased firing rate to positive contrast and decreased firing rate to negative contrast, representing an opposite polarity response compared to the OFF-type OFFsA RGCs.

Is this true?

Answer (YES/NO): NO